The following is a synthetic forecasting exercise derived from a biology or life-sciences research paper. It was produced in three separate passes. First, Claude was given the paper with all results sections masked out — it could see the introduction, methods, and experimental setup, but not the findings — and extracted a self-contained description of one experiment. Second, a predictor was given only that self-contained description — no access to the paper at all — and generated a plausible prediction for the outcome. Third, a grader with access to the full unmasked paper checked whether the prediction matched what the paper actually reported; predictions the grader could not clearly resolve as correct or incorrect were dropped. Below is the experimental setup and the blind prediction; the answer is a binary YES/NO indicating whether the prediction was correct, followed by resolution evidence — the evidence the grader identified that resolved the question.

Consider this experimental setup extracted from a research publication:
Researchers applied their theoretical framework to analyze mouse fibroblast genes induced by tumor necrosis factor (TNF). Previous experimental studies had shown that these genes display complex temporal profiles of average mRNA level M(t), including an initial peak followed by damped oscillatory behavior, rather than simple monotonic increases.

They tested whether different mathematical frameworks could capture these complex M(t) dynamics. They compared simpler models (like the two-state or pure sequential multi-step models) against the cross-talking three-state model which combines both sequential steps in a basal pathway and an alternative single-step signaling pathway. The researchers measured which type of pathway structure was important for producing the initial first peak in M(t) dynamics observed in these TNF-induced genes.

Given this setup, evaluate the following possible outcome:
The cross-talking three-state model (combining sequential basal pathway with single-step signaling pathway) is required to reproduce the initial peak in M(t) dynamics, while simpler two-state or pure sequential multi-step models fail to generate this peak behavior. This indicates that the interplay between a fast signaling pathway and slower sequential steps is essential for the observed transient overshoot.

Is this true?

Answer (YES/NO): YES